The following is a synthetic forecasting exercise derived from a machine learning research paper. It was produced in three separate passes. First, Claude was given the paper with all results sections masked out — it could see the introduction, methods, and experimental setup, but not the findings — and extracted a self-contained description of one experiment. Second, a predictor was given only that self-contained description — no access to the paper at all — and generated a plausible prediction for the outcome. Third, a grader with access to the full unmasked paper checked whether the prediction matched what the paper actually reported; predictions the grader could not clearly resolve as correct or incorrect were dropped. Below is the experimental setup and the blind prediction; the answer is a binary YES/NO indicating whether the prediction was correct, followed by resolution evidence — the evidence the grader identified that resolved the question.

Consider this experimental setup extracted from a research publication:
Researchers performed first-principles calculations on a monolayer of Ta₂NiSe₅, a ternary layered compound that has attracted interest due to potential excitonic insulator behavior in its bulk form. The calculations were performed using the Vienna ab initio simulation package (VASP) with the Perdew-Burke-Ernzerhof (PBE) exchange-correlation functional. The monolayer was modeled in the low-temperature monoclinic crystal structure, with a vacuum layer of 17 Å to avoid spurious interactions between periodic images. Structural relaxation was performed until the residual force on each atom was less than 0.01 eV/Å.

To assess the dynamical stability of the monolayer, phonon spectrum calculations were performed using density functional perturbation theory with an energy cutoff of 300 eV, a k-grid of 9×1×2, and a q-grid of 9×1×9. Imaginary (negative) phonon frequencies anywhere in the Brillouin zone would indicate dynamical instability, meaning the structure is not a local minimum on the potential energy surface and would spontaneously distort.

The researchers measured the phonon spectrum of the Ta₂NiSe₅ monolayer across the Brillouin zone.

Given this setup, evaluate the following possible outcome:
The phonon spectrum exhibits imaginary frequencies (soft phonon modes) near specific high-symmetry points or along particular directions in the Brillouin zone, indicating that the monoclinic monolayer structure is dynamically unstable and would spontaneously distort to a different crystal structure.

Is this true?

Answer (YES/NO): NO